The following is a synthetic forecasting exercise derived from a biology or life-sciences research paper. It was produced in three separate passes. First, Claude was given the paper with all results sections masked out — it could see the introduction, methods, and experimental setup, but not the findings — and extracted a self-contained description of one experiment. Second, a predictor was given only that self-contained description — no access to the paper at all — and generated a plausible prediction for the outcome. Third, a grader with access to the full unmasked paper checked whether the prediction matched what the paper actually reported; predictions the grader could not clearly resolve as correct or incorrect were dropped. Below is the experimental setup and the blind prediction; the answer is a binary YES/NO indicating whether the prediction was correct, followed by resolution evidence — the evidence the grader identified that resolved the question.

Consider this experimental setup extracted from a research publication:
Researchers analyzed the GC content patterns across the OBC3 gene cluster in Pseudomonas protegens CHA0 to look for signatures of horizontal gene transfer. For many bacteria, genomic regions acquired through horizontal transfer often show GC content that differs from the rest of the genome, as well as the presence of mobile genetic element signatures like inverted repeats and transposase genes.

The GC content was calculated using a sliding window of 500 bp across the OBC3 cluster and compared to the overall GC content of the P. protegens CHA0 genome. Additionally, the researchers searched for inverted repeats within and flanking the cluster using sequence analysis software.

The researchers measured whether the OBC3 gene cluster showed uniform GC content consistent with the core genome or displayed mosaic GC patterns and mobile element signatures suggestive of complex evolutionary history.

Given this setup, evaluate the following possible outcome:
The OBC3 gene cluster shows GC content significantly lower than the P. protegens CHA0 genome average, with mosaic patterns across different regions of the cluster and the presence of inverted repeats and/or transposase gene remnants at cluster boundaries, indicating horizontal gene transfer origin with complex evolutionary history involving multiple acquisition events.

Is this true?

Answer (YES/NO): YES